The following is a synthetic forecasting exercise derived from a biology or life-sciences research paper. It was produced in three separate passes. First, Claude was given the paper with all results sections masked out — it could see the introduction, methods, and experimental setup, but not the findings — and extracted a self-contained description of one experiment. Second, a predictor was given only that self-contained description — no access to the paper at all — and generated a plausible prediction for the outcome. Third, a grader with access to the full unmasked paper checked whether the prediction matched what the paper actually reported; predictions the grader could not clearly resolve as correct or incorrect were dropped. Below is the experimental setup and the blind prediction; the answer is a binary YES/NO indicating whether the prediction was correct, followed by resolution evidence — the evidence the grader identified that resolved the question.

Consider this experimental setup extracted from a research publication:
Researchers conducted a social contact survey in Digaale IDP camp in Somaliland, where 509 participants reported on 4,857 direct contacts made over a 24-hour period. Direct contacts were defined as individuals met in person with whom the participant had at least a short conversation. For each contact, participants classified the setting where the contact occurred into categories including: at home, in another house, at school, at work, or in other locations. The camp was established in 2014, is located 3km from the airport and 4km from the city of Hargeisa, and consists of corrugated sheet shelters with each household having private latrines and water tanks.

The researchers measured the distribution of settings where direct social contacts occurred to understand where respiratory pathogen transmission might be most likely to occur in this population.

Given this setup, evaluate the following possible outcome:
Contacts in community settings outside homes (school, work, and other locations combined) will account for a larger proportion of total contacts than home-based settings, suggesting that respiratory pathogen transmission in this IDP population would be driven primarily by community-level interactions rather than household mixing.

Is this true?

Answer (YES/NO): NO